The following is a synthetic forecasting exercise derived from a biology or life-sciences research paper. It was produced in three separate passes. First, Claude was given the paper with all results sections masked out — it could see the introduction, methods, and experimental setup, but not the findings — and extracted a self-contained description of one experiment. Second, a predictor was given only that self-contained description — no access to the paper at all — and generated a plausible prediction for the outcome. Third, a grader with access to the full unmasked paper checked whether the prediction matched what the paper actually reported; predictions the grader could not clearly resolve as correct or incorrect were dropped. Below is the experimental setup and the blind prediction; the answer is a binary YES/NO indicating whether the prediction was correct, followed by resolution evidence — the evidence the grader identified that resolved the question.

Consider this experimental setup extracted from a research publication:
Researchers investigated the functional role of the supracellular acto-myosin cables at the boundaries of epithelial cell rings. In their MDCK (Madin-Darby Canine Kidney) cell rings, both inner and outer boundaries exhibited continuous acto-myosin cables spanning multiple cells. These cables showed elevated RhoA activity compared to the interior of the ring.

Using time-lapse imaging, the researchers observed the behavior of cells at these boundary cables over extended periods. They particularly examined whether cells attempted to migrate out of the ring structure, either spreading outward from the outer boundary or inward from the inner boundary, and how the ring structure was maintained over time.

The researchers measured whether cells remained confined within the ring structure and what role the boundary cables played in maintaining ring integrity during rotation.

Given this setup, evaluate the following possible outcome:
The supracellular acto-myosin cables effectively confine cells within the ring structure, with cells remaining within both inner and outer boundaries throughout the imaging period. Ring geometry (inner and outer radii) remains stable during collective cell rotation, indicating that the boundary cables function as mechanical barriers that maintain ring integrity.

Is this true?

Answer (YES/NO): NO